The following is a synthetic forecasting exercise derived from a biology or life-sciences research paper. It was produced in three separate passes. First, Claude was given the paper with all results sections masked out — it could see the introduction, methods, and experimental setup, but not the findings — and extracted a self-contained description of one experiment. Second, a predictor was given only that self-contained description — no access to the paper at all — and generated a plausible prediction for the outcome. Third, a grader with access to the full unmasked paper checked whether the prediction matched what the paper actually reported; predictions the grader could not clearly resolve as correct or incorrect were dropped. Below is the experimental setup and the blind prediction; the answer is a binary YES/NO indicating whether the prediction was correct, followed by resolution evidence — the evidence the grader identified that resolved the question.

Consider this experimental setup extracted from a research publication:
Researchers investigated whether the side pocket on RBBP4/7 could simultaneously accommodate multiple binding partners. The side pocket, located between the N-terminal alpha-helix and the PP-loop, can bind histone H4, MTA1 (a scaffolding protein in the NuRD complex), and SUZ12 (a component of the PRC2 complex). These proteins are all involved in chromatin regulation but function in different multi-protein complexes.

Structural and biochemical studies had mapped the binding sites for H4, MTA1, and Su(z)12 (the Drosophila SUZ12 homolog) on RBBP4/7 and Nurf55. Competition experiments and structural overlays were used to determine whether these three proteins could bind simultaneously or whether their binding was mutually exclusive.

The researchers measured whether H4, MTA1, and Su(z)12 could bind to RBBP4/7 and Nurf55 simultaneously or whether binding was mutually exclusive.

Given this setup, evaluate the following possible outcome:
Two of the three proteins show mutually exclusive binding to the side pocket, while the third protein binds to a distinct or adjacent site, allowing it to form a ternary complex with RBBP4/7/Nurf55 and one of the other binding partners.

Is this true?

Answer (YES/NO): NO